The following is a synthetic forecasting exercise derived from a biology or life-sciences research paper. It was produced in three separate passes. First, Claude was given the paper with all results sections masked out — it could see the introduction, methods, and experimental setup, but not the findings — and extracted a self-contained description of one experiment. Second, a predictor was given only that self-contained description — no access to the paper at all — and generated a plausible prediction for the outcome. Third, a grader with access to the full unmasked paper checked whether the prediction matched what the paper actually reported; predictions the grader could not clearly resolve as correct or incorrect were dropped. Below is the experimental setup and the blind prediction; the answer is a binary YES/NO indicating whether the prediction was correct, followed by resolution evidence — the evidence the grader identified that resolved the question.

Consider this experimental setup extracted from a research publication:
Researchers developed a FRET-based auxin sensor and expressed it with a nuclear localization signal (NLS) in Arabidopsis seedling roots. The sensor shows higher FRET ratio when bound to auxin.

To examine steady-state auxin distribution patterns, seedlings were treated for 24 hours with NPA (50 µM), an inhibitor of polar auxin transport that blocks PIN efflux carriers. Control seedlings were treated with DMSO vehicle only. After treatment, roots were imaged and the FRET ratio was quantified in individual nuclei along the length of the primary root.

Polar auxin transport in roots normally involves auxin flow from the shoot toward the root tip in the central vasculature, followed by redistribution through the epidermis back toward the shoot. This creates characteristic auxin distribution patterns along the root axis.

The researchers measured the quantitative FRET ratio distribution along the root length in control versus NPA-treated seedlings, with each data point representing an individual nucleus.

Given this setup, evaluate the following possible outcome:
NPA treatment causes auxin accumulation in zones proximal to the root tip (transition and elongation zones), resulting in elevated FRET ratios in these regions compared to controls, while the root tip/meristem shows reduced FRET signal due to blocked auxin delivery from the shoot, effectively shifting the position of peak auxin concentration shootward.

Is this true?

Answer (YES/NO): NO